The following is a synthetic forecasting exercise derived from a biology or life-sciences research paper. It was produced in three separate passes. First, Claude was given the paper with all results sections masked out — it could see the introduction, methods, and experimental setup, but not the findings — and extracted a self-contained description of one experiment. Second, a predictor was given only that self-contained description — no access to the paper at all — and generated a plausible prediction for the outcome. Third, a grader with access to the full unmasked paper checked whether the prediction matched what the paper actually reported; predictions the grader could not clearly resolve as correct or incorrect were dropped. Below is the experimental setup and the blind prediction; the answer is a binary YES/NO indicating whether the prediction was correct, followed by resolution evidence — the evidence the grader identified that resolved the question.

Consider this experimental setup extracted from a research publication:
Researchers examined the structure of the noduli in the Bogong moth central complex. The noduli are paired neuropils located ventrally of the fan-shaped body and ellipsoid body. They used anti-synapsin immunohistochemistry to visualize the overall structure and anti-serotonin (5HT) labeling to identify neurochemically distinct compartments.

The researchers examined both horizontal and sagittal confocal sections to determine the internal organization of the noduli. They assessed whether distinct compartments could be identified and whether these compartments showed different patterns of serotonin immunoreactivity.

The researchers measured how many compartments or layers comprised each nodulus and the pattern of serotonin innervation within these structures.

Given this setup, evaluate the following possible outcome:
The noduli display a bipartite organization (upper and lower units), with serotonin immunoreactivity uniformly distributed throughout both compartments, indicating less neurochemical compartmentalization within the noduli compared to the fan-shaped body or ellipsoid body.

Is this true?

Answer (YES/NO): NO